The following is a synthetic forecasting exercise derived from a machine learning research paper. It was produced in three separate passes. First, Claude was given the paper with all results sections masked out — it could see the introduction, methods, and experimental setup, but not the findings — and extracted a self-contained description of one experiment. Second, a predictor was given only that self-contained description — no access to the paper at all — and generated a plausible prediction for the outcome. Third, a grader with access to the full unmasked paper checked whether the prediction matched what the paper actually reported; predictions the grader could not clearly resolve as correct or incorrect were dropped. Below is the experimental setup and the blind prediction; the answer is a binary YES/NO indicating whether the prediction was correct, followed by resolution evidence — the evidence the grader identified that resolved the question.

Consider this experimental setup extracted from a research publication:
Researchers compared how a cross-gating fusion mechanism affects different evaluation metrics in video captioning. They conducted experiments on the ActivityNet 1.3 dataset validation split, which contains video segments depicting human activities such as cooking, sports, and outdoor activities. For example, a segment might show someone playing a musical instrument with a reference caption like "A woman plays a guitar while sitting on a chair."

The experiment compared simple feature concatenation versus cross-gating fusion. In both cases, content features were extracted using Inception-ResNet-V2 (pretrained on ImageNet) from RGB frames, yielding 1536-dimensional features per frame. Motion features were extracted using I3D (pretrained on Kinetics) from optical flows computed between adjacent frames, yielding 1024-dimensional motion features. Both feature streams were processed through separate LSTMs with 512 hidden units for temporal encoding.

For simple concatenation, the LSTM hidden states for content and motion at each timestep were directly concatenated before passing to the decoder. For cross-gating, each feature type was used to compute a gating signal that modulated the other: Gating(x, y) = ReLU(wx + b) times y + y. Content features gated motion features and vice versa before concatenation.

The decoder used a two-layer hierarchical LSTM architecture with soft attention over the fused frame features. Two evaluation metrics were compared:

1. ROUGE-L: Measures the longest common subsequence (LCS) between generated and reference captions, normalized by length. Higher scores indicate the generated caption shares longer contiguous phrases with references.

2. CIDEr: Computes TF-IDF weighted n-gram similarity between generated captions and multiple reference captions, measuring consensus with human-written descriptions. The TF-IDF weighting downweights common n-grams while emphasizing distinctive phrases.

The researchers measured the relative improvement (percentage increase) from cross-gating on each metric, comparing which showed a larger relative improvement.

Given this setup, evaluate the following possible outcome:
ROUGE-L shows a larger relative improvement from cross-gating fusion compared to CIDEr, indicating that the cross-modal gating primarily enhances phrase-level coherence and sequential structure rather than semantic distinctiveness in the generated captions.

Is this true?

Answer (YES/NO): NO